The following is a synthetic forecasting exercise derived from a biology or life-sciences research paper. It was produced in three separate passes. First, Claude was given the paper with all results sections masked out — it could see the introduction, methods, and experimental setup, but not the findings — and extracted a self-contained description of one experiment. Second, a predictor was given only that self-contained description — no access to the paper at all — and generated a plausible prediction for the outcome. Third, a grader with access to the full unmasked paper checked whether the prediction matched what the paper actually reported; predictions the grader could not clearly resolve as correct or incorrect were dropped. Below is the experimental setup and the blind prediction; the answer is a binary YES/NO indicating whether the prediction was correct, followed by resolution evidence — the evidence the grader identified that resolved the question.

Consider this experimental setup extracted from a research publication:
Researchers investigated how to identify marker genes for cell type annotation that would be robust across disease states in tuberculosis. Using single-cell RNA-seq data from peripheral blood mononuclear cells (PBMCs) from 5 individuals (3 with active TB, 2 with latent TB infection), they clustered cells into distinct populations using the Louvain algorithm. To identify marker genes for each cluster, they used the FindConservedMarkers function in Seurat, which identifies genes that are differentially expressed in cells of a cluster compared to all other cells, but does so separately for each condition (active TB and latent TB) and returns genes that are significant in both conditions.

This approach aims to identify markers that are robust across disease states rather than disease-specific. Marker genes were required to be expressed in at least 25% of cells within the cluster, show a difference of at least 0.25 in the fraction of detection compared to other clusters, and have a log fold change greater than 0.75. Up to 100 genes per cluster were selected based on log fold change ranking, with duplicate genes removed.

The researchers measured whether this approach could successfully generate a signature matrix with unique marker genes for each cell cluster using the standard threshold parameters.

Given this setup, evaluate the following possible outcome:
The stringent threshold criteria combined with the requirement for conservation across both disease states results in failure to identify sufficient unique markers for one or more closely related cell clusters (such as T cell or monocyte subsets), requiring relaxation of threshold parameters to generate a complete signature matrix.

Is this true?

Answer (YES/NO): YES